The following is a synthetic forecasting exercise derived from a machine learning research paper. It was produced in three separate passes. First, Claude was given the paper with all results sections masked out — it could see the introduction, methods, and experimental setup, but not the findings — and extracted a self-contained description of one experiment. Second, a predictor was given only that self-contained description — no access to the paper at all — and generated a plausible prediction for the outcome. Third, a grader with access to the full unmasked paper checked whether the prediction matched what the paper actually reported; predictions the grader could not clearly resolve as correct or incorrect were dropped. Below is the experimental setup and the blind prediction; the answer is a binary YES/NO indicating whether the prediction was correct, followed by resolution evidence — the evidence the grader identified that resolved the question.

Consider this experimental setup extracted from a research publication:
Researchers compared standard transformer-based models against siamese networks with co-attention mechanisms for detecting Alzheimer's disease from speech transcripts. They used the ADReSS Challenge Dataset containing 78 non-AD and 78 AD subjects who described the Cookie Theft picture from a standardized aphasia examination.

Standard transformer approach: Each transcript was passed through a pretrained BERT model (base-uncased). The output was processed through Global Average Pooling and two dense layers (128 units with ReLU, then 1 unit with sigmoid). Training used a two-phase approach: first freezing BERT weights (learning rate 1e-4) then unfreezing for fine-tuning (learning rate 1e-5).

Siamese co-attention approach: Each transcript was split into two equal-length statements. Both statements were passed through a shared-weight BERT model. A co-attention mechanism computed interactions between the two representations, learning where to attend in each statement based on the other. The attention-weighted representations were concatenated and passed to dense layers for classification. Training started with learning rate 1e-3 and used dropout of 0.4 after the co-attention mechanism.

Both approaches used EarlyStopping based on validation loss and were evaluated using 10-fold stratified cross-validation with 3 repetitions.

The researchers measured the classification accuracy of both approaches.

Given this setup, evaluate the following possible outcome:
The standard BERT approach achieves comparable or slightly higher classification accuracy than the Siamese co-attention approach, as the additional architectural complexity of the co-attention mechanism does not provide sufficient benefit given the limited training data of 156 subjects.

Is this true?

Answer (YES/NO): NO